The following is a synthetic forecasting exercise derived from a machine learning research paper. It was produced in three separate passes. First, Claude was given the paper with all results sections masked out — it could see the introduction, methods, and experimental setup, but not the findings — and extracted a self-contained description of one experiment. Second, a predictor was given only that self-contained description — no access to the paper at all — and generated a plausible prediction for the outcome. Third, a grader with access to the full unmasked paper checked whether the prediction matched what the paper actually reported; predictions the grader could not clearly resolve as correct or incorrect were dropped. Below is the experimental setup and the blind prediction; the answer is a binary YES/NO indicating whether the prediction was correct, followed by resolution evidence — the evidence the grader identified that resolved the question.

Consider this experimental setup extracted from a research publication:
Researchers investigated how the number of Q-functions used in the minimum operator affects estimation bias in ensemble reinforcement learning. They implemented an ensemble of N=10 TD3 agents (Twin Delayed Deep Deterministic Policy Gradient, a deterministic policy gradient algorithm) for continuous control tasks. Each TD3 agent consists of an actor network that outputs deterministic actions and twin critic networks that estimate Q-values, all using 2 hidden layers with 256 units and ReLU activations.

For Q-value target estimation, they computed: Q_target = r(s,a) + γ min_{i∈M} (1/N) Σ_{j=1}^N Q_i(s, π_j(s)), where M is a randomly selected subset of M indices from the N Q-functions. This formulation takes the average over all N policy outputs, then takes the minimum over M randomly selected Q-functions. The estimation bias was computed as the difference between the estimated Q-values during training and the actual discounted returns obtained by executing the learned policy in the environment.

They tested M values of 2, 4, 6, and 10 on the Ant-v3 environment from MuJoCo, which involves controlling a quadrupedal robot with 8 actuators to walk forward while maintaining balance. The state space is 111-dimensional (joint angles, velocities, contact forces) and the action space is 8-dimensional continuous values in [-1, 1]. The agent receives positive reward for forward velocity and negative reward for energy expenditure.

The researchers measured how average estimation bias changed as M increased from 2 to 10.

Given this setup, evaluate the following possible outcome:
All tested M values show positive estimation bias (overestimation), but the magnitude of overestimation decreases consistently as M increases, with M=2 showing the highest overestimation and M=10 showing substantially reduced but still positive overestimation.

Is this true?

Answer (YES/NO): NO